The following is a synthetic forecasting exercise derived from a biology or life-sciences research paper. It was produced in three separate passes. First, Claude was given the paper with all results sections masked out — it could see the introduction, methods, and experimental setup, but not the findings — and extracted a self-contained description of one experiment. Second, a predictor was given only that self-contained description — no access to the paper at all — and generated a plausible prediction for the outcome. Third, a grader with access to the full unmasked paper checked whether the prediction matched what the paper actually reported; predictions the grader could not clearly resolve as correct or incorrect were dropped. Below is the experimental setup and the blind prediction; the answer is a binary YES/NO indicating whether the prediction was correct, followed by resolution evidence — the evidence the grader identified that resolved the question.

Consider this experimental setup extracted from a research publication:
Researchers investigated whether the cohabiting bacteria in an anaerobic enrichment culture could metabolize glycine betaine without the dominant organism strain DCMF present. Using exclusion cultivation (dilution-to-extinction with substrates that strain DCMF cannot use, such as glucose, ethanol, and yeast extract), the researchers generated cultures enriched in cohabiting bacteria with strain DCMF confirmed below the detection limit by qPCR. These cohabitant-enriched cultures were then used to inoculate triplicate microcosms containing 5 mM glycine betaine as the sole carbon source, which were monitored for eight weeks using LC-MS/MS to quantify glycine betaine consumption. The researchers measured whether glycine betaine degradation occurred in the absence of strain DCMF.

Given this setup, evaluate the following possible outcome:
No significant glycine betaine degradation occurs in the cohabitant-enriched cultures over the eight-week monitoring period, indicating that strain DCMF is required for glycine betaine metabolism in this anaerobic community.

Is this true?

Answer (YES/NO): YES